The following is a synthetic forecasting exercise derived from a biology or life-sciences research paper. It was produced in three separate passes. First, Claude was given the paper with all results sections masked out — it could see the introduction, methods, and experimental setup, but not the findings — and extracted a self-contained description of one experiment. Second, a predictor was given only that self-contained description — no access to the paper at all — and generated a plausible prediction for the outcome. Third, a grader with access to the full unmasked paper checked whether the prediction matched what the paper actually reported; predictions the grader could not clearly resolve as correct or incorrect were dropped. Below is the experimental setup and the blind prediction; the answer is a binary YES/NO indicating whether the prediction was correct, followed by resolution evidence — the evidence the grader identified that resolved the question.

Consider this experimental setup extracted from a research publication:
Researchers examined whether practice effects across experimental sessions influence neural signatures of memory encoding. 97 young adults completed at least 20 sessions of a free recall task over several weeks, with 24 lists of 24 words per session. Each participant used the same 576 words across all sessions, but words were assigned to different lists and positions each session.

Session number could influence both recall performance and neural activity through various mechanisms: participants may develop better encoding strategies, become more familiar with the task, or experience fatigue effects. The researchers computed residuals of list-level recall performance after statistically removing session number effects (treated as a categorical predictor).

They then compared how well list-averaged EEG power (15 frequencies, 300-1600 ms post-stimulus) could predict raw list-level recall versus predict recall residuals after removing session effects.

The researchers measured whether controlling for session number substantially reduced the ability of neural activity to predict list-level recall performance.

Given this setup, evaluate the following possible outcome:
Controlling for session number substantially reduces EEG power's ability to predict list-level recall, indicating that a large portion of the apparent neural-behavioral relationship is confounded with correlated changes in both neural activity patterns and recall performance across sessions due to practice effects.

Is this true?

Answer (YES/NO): NO